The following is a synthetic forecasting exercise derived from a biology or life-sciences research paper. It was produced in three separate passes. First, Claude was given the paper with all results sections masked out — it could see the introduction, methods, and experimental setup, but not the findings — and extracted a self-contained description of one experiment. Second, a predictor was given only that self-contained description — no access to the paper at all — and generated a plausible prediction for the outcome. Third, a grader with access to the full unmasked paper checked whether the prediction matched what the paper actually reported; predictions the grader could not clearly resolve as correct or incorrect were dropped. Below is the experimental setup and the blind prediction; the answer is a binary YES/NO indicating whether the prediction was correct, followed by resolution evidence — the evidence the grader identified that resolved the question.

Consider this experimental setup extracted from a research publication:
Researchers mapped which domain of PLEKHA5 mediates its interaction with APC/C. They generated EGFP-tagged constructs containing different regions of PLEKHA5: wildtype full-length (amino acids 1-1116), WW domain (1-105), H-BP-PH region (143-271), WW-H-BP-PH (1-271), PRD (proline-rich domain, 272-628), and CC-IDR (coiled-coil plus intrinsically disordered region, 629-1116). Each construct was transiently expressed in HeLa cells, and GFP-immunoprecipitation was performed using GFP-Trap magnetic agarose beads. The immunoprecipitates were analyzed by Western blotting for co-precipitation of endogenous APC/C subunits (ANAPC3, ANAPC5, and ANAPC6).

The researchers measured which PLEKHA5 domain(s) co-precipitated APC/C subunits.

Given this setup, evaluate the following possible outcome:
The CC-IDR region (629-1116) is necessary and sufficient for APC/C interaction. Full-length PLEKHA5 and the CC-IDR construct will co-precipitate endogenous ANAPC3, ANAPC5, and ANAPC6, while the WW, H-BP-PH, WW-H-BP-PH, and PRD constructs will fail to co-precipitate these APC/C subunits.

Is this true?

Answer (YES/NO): NO